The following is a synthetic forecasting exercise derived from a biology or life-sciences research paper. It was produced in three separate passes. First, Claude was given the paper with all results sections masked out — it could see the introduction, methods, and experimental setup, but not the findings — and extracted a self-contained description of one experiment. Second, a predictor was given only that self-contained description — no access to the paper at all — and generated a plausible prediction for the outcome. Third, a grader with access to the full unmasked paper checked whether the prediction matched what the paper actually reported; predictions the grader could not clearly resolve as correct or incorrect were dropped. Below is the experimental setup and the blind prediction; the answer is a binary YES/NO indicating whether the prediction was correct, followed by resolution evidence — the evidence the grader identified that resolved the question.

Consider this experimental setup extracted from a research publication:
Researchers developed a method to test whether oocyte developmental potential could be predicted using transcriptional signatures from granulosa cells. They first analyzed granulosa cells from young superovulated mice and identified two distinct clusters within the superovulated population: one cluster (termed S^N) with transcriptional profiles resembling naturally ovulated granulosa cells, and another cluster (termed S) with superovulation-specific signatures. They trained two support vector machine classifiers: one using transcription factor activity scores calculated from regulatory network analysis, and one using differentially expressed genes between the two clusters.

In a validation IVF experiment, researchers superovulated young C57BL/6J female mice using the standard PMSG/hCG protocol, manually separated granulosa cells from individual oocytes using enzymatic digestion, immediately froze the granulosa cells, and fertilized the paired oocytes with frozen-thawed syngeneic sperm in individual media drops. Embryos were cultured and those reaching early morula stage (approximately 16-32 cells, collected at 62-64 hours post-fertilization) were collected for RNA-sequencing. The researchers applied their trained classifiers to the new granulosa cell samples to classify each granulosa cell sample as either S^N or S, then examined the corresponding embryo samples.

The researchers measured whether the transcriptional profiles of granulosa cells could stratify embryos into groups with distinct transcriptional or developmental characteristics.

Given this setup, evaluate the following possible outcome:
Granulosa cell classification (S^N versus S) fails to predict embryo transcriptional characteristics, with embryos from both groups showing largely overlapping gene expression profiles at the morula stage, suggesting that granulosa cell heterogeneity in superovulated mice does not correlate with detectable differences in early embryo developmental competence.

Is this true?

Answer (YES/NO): NO